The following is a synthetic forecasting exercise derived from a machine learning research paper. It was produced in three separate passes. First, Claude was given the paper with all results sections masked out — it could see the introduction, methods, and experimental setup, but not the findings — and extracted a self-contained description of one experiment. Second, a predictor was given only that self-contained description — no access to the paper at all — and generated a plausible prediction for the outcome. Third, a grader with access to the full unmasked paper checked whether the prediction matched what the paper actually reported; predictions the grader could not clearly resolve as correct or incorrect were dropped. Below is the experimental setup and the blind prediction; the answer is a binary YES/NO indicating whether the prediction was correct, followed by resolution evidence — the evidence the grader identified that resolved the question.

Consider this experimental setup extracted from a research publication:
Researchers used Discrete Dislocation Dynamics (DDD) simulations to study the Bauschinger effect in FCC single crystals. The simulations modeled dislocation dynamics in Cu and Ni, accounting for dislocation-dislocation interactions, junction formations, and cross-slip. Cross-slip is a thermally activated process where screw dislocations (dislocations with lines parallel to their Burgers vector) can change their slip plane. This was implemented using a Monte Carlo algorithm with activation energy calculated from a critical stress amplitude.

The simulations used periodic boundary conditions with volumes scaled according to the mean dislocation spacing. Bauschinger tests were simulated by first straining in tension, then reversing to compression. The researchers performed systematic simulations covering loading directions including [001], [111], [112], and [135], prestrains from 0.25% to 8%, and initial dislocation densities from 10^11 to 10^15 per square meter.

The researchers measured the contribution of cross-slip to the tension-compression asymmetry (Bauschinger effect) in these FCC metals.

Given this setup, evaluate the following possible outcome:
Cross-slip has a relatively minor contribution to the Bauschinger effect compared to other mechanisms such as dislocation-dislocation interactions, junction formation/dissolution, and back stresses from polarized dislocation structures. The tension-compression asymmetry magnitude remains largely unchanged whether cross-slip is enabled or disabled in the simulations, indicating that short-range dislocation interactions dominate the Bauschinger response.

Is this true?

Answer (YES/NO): NO